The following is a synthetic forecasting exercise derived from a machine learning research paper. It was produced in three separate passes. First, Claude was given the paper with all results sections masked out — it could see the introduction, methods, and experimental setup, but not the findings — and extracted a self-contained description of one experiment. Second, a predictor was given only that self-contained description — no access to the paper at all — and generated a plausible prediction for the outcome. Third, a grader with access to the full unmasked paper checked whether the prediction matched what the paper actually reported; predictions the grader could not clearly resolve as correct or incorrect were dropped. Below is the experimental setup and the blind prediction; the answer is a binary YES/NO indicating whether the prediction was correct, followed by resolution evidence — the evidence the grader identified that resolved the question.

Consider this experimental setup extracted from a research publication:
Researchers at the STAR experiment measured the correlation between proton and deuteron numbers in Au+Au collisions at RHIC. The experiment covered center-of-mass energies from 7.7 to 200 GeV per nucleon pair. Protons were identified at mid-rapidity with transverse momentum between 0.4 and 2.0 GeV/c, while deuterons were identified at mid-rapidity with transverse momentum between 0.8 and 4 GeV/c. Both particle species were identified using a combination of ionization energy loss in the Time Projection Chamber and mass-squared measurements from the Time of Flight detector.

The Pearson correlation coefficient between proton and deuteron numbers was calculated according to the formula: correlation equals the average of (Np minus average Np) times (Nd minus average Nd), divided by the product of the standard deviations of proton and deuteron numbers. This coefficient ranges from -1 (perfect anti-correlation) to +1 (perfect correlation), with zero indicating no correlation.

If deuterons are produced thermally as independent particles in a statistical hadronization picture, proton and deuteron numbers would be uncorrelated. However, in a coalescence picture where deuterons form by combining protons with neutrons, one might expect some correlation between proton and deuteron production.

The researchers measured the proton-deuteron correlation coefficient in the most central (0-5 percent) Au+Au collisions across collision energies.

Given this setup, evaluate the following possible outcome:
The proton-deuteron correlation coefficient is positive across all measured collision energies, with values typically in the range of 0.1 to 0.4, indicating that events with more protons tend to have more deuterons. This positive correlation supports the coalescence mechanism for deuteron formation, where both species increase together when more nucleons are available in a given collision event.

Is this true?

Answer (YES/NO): NO